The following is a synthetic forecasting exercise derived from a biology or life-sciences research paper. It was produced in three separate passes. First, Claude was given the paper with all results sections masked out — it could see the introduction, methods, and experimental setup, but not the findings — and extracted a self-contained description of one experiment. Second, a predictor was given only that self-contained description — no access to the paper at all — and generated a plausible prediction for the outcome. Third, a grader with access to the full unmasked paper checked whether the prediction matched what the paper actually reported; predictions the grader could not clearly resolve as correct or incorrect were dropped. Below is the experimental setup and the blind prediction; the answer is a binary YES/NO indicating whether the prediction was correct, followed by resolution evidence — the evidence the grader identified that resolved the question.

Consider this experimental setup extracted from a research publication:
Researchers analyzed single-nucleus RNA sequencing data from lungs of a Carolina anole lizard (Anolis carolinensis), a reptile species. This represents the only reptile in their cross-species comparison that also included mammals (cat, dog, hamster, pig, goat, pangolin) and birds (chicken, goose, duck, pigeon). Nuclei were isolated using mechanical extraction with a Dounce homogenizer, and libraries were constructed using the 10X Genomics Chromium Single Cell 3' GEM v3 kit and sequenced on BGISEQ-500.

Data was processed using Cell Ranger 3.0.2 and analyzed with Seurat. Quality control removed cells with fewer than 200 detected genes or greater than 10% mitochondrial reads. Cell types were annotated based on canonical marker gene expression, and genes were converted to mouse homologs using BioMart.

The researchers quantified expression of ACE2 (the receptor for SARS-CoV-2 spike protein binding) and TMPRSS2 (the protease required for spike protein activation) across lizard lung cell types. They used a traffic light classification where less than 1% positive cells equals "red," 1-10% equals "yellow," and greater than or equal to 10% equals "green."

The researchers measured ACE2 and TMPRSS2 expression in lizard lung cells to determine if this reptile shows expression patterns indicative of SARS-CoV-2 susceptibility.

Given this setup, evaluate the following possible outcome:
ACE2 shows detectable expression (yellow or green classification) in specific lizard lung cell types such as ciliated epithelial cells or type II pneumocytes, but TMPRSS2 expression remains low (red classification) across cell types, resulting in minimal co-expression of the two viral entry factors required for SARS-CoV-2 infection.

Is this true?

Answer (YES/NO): NO